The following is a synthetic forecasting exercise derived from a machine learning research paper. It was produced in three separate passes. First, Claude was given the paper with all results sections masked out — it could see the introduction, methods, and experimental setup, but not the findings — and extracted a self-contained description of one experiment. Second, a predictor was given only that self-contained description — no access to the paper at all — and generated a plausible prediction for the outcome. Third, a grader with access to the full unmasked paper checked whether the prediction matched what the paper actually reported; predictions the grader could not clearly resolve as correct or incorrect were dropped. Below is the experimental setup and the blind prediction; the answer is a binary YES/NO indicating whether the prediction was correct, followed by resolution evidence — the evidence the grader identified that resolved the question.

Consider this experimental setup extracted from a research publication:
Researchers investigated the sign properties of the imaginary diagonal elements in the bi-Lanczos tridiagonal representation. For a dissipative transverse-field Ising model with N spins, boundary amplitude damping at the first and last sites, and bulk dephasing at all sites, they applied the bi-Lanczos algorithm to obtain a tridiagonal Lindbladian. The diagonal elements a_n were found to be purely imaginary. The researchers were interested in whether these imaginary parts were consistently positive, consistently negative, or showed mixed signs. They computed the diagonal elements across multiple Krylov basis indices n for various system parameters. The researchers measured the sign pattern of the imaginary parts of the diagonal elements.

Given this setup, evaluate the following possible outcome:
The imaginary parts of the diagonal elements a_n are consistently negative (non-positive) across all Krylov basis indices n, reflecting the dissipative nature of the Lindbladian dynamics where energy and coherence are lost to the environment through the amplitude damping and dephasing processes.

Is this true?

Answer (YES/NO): NO